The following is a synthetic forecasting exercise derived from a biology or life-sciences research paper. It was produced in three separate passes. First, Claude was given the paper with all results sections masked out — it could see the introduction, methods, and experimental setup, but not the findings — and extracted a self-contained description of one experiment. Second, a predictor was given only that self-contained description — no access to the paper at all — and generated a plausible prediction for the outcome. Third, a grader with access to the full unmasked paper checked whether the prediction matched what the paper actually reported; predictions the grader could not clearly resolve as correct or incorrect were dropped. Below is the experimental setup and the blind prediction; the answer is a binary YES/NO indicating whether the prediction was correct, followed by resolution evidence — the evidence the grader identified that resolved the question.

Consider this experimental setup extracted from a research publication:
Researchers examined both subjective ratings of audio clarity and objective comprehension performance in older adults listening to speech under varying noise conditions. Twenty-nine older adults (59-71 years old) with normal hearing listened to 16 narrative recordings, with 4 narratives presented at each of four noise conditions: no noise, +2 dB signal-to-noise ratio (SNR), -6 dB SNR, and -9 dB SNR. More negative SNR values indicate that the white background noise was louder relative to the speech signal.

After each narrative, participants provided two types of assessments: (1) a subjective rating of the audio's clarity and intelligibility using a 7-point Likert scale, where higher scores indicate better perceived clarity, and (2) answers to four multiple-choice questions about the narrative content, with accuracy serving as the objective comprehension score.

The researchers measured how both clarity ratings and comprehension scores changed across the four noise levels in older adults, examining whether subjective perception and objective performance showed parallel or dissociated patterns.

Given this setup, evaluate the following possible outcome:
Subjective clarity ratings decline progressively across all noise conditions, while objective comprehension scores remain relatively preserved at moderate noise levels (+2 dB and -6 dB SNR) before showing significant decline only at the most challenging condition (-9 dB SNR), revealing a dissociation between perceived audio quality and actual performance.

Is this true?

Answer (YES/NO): NO